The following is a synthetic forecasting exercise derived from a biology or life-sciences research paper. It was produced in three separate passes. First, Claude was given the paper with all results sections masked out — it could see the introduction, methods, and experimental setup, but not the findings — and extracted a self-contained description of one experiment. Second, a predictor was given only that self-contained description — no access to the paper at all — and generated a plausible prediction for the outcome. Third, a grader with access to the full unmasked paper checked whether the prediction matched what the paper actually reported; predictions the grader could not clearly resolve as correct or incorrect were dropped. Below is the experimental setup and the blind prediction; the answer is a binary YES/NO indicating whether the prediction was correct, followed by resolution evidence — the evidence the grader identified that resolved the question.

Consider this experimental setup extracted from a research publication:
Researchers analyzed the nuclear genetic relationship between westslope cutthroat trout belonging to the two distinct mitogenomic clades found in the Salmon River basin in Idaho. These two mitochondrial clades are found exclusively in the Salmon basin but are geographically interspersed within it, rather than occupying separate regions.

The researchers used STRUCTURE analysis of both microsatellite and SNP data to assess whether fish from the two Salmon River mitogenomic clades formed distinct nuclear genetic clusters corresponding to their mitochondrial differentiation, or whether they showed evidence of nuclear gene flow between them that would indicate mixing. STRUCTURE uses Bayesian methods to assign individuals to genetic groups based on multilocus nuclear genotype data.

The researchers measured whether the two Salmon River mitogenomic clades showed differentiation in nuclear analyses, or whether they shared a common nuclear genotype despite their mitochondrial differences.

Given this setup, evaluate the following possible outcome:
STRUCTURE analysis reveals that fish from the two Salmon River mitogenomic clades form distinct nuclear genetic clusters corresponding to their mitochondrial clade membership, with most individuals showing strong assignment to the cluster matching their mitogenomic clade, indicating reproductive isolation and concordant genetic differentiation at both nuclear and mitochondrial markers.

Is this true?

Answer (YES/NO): NO